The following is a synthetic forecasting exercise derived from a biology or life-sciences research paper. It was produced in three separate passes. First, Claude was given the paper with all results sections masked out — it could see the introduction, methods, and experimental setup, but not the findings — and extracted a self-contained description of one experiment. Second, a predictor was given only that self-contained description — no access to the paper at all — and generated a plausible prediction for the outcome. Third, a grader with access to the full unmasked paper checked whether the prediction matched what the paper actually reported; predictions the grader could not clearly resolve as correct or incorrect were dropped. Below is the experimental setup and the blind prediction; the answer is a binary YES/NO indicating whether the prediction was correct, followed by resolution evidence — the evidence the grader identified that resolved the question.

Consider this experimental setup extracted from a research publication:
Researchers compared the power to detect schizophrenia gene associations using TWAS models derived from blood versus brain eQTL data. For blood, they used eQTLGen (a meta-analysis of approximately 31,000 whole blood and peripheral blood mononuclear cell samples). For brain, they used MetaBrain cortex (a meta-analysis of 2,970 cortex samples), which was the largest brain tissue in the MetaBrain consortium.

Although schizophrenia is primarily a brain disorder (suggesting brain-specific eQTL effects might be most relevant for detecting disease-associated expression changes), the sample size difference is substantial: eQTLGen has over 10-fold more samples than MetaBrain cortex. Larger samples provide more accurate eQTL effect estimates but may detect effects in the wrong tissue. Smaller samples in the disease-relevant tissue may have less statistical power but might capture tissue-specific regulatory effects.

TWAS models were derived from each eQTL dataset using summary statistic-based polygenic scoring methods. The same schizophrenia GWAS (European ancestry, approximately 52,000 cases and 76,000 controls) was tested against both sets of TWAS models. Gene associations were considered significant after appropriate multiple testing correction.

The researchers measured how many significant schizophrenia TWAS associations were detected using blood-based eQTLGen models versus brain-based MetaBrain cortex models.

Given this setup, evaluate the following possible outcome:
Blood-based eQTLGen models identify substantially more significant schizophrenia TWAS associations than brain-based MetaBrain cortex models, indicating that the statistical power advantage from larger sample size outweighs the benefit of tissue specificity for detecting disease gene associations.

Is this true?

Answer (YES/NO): YES